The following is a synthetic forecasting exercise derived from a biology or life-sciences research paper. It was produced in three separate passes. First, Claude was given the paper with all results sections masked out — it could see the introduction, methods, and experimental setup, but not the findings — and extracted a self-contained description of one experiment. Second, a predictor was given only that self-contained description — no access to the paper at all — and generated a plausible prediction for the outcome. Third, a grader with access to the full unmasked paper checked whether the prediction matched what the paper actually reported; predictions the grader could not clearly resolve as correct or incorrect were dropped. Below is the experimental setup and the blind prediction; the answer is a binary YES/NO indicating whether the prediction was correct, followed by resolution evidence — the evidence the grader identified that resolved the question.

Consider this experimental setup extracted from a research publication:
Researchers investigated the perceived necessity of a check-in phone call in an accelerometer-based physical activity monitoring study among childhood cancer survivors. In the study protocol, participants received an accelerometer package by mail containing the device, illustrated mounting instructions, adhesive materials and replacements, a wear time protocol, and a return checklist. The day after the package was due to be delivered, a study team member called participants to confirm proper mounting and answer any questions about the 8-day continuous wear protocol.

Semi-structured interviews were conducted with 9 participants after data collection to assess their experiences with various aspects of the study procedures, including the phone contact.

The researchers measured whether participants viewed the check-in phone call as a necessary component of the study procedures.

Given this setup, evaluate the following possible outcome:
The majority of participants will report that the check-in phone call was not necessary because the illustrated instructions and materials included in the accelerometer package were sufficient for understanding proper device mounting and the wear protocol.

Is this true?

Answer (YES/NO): YES